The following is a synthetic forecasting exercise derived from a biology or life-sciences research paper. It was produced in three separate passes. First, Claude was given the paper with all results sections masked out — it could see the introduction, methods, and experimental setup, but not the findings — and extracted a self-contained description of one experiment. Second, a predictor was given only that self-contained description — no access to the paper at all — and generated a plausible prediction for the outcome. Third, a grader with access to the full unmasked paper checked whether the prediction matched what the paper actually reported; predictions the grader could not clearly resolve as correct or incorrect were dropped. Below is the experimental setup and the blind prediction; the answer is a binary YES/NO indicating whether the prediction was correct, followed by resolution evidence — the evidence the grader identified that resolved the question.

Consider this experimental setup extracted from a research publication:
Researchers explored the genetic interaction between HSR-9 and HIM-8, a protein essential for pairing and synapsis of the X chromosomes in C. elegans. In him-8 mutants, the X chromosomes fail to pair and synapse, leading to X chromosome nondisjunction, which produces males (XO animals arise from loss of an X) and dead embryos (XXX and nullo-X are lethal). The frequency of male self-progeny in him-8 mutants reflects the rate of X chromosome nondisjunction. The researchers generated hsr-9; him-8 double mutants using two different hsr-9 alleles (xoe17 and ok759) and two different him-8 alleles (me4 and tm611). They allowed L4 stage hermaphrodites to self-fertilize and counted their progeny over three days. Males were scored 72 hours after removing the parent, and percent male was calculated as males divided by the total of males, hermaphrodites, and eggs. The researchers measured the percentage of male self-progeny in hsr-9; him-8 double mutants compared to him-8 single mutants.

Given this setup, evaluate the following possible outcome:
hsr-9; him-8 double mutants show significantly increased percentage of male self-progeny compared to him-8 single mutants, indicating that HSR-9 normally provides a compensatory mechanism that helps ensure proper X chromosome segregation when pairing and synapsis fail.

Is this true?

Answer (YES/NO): NO